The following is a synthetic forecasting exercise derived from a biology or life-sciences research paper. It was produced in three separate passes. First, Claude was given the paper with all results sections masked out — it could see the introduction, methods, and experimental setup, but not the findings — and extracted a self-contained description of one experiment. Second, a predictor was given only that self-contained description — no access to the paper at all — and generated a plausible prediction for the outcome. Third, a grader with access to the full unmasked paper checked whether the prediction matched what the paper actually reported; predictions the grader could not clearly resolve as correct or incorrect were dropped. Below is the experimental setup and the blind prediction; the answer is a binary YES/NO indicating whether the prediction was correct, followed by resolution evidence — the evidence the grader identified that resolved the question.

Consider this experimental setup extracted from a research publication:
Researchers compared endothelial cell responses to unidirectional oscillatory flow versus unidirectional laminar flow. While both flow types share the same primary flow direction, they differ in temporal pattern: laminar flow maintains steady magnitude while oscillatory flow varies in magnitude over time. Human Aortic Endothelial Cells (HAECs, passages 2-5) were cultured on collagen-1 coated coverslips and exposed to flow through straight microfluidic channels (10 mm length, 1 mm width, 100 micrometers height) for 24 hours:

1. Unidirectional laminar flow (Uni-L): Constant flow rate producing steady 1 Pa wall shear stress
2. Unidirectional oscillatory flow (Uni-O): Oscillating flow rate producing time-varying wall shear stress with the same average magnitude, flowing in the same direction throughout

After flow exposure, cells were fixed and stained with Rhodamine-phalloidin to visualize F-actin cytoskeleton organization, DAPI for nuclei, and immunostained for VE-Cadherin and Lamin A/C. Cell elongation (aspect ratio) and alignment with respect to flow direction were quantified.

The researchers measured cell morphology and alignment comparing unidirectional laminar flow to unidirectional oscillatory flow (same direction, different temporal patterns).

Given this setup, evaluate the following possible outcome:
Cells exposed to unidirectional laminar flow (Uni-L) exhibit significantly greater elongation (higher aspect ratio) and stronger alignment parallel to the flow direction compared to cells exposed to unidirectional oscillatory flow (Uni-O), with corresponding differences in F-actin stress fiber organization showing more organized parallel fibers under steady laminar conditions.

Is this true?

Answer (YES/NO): YES